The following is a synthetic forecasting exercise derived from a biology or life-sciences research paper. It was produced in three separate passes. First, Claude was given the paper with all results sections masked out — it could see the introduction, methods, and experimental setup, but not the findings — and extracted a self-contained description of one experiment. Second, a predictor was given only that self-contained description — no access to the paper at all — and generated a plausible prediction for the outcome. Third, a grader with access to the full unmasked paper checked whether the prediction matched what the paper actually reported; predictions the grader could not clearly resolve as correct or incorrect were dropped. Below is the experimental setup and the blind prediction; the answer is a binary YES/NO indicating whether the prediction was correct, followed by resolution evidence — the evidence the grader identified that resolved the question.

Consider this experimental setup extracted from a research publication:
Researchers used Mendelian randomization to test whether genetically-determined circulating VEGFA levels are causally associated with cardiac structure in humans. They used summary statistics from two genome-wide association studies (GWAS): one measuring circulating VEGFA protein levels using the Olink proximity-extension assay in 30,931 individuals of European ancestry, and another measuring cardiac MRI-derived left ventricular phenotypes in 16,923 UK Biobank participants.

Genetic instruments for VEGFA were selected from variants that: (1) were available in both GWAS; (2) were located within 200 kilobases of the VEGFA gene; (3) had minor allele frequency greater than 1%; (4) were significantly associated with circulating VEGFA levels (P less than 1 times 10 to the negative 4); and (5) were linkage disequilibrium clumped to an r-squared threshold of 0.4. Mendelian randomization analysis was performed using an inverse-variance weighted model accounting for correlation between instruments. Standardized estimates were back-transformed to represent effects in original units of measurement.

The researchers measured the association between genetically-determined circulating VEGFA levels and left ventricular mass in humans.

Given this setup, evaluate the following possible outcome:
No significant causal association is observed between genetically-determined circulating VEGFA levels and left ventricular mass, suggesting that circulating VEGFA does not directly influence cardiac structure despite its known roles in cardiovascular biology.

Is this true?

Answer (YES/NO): NO